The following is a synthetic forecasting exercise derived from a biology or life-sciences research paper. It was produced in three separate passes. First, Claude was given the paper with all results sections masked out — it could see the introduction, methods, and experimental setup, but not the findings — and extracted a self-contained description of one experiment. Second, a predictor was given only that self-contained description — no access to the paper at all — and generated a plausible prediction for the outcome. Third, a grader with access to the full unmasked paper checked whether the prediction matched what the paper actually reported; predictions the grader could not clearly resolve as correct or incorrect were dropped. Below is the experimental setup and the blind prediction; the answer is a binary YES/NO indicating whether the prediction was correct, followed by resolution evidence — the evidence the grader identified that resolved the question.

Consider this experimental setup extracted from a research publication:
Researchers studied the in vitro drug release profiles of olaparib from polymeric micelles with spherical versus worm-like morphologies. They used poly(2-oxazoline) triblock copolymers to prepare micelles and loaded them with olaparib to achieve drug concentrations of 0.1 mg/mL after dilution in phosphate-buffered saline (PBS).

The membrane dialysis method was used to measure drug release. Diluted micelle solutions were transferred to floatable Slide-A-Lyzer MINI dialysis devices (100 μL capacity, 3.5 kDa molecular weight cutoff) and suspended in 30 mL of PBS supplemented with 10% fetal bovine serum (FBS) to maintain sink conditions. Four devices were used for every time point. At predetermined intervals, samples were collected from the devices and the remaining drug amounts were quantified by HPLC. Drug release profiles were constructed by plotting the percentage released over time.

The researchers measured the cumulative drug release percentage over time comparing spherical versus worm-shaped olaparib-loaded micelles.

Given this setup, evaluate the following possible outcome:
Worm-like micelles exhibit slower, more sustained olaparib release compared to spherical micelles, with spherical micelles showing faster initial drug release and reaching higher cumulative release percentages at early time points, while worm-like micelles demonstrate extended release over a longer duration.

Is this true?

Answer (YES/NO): NO